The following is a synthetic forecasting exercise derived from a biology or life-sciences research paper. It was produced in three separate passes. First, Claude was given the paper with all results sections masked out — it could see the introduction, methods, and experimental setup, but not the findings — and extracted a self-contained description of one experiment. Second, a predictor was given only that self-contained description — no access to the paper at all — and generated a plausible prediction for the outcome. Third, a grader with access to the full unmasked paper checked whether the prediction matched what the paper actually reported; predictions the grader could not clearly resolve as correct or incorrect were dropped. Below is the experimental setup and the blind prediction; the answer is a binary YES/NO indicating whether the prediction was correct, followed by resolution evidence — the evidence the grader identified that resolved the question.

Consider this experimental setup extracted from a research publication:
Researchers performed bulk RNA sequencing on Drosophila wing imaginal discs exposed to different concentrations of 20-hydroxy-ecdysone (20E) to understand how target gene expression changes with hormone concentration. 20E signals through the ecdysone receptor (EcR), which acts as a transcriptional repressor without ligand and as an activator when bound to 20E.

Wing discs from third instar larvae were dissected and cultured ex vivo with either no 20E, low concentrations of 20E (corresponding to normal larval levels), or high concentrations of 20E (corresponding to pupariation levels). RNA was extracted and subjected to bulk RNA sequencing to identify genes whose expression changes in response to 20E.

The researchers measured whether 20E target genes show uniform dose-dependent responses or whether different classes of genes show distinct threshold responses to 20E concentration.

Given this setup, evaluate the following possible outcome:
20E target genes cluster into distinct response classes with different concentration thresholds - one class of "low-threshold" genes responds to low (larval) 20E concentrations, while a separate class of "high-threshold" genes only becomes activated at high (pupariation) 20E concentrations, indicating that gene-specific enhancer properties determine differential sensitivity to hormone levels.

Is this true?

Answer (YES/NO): YES